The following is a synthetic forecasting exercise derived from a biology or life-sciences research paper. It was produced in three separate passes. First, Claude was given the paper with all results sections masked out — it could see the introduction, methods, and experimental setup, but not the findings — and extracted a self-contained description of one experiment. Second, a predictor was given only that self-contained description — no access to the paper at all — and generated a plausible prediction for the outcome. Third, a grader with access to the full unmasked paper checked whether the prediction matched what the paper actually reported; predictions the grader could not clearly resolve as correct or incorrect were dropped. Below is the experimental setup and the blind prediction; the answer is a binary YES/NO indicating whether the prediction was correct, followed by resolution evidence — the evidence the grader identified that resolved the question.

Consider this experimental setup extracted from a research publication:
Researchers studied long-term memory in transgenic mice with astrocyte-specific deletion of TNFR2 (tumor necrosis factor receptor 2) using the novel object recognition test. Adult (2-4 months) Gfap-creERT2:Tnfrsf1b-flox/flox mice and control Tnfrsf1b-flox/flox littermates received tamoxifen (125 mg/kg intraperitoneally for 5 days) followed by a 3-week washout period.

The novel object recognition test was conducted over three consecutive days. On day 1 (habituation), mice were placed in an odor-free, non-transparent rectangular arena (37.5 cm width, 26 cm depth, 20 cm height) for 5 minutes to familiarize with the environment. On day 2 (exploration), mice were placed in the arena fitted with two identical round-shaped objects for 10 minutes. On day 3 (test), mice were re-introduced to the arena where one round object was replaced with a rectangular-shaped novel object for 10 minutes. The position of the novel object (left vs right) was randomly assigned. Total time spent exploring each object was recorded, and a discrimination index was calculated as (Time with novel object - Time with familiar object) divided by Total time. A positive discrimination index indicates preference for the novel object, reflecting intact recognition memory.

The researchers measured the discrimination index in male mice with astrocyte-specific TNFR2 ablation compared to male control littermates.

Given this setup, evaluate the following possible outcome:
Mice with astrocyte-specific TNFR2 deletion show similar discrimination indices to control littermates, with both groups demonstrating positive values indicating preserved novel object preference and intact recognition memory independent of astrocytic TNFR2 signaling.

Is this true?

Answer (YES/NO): NO